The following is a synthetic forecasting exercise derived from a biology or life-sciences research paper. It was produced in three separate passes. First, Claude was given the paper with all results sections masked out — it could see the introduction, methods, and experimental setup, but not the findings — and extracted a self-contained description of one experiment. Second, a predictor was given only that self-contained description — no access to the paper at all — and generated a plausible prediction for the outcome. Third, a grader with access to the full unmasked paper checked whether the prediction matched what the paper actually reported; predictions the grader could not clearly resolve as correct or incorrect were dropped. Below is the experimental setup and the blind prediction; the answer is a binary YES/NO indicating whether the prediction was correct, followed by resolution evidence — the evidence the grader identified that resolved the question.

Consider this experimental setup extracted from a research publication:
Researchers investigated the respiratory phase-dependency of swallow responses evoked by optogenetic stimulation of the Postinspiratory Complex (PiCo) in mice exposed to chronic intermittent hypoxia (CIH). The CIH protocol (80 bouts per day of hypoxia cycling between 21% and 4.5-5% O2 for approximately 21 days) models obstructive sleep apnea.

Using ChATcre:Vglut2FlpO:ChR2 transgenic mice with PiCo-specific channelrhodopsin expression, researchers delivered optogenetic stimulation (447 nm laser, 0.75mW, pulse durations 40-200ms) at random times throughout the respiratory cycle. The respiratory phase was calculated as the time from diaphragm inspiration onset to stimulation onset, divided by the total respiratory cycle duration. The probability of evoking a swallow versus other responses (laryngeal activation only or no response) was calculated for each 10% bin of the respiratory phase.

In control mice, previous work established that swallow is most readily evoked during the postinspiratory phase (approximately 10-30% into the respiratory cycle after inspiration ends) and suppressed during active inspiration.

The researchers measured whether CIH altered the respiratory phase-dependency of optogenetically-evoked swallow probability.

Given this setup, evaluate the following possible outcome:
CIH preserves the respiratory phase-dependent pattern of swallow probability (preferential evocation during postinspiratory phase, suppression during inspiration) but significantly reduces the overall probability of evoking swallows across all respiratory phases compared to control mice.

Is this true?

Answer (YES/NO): NO